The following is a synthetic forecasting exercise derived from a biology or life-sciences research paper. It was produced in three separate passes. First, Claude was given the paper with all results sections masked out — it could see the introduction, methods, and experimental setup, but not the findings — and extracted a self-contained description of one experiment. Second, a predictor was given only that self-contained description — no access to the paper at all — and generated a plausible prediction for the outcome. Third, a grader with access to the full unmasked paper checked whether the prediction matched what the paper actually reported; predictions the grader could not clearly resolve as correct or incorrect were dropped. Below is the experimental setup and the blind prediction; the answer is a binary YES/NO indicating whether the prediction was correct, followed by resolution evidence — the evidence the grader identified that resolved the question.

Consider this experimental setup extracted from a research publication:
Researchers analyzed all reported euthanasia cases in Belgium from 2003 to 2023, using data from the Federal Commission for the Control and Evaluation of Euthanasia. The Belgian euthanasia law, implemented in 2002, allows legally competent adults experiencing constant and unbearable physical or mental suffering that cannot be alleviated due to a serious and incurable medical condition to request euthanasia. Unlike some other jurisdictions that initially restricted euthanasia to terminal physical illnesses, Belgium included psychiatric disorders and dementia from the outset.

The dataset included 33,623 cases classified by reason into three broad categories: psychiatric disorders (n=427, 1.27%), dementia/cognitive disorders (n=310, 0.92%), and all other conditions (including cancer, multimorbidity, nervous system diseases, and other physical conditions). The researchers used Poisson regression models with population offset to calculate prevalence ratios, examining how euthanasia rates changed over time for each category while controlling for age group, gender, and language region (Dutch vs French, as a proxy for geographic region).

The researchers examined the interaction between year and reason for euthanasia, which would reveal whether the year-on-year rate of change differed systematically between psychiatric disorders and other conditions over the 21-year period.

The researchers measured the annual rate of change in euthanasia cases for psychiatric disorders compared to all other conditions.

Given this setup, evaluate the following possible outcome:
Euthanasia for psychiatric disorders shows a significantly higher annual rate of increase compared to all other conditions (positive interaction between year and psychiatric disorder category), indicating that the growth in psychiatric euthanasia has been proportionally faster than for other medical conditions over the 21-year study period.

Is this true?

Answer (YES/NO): NO